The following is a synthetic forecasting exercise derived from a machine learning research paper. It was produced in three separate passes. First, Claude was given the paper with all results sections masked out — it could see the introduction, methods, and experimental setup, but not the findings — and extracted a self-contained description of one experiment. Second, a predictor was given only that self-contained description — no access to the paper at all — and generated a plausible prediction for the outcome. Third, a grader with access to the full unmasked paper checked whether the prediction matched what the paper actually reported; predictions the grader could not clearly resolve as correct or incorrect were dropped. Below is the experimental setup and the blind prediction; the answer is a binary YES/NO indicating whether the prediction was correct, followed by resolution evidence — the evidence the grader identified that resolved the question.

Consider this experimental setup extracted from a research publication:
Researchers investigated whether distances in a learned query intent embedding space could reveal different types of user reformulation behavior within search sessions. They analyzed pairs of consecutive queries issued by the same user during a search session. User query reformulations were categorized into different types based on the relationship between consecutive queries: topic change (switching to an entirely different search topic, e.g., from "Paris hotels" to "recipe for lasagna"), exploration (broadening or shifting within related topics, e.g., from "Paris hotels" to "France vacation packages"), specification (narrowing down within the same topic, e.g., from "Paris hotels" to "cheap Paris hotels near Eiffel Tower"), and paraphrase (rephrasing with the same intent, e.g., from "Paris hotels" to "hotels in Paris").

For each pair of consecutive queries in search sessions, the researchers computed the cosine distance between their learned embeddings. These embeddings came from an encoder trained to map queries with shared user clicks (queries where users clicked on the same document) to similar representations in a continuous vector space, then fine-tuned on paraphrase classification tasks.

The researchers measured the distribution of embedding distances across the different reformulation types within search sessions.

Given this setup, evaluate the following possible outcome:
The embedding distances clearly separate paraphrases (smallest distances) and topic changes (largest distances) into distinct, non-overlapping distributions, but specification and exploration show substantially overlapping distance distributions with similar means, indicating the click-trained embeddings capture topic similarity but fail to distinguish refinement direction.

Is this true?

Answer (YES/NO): NO